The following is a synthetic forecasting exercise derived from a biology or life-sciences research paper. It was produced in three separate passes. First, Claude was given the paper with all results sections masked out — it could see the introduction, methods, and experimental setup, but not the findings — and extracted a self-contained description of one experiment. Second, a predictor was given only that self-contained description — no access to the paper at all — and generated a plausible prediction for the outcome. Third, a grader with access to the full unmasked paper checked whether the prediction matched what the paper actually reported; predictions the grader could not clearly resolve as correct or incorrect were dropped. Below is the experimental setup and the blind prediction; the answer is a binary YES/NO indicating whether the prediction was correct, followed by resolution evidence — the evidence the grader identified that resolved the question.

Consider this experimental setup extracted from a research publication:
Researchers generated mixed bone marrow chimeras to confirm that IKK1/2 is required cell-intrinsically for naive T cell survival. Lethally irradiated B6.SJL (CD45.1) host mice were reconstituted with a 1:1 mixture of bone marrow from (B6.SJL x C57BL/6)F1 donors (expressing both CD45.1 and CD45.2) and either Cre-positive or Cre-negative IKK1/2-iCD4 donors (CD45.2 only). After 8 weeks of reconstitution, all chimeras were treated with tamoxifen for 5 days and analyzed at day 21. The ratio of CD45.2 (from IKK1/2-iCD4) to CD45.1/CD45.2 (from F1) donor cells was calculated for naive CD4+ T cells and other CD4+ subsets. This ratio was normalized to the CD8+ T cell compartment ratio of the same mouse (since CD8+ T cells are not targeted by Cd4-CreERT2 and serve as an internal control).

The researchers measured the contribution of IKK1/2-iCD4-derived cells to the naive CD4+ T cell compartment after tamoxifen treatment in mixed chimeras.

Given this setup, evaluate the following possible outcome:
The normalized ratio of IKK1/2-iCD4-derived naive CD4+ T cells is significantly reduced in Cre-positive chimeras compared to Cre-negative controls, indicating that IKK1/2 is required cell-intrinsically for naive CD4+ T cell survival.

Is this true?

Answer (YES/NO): YES